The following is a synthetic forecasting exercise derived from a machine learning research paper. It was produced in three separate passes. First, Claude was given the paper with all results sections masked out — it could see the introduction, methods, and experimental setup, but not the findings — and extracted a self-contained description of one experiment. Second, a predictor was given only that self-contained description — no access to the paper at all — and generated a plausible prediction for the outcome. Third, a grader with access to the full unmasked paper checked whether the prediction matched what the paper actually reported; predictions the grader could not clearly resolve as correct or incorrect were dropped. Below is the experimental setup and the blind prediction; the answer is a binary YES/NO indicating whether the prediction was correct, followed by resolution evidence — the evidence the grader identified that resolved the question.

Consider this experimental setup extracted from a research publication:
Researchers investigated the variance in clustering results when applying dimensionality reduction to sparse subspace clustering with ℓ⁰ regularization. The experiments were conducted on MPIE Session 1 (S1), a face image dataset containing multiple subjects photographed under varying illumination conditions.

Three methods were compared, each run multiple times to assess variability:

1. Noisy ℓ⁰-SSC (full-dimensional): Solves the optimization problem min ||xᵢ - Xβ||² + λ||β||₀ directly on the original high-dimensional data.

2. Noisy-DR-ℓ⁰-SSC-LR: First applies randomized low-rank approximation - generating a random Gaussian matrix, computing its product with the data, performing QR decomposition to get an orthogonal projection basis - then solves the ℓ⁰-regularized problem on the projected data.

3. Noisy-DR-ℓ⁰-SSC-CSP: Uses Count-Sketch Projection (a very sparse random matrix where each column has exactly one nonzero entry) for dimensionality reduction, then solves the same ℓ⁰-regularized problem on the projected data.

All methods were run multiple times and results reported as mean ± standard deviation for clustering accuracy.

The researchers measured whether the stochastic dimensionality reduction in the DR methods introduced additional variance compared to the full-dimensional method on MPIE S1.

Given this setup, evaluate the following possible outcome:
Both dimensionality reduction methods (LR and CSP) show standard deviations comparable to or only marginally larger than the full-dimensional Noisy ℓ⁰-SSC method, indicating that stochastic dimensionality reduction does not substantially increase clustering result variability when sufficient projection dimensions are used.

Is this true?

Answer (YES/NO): NO